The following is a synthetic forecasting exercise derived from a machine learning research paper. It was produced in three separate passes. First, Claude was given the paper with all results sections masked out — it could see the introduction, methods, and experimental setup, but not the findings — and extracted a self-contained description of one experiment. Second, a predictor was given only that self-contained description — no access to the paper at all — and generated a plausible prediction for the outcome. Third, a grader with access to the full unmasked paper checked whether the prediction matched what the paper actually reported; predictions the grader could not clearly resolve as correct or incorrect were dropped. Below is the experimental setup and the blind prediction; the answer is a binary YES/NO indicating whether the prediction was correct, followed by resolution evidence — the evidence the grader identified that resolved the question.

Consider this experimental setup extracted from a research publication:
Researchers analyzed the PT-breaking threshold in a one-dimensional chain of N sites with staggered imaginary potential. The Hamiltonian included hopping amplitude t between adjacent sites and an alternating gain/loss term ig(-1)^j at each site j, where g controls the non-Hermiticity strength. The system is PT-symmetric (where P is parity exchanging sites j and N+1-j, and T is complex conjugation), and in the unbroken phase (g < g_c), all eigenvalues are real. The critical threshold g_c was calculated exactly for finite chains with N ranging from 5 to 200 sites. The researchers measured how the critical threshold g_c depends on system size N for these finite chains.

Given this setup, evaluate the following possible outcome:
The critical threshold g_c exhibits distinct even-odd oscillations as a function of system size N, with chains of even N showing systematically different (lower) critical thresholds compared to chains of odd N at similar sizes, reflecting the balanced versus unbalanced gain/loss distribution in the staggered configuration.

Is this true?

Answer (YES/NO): NO